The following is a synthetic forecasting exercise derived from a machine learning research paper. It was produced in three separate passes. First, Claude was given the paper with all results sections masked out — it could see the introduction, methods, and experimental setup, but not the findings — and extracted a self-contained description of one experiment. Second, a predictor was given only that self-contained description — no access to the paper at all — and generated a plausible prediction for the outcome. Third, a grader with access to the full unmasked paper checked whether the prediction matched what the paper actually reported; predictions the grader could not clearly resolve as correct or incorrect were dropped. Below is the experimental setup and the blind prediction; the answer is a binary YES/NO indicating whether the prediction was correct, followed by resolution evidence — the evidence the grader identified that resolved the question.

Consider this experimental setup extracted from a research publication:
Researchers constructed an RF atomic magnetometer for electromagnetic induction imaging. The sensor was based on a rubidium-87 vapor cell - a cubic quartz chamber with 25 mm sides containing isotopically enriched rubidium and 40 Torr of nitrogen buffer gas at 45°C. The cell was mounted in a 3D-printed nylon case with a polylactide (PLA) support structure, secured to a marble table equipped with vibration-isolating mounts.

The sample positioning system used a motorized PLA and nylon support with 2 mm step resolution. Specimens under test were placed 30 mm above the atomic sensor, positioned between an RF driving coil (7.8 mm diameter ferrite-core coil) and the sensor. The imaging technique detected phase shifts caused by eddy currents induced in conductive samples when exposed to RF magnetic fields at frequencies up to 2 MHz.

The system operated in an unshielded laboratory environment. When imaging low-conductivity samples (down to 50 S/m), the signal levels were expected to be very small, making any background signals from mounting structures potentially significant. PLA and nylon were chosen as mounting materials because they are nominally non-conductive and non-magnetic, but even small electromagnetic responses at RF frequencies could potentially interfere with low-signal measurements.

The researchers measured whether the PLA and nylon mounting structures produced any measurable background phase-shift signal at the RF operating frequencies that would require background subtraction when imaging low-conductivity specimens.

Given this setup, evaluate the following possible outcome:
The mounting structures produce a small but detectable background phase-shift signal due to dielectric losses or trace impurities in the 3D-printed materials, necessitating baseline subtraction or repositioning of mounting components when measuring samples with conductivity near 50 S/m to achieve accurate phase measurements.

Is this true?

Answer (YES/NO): NO